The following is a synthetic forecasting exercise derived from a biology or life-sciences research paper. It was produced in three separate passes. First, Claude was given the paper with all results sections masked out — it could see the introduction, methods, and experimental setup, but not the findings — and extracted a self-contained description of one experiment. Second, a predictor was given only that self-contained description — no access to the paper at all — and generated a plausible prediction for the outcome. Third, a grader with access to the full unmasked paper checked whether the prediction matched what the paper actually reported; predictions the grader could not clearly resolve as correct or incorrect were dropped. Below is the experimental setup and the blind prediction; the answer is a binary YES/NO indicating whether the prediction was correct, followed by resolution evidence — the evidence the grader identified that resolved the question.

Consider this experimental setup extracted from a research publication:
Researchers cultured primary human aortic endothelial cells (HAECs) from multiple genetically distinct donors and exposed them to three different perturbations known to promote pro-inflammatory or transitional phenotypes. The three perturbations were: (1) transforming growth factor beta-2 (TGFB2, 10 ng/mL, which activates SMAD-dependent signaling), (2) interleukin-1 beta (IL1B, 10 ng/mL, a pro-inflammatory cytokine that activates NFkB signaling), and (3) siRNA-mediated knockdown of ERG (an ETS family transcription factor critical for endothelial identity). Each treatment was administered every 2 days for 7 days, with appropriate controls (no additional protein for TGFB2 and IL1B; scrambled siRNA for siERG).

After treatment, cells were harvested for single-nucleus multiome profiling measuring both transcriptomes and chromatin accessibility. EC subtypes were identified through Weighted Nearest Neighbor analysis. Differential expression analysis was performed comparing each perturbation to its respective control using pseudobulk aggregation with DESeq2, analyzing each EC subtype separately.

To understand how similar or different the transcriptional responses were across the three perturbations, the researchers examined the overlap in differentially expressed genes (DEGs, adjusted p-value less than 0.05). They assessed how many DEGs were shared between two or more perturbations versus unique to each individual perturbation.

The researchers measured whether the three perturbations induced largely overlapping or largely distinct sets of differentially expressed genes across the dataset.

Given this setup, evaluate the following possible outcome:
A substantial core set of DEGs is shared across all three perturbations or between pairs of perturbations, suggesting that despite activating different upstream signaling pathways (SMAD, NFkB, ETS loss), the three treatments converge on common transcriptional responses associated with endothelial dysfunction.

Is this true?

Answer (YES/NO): NO